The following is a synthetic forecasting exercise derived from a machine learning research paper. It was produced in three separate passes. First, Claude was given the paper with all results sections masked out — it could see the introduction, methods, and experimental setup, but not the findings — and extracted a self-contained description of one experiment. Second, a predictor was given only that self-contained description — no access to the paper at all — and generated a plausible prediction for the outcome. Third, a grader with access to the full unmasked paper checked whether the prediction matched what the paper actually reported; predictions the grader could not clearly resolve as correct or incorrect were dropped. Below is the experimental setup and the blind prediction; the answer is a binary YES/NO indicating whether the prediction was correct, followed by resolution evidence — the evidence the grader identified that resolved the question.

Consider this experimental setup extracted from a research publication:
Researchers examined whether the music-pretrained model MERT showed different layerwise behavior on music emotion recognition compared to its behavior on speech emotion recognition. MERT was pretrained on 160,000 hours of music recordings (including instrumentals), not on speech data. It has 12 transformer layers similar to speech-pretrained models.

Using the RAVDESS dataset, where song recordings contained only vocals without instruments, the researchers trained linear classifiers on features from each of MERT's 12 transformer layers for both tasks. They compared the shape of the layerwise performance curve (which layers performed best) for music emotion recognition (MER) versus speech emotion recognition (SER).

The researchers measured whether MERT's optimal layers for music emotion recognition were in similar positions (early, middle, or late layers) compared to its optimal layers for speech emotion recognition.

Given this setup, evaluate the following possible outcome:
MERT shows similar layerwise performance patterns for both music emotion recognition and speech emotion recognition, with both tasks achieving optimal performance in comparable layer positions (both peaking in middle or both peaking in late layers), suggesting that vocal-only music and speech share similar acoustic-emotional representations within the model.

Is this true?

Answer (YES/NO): NO